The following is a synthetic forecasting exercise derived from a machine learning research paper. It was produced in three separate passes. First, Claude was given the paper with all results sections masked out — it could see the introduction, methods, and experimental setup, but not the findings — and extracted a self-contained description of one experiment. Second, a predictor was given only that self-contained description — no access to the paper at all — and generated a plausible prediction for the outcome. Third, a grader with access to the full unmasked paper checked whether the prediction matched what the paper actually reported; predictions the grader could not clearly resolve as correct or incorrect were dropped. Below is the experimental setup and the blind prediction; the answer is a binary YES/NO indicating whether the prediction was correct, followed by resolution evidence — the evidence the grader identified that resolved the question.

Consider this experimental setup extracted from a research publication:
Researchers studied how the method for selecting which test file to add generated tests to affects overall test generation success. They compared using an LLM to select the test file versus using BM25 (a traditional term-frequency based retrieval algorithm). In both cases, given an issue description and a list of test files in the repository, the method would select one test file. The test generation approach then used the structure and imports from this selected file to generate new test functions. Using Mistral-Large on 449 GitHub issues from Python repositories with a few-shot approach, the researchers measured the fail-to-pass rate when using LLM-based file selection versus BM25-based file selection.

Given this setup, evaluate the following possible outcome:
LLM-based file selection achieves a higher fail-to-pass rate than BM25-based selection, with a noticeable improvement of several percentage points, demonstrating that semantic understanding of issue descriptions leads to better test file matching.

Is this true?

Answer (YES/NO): YES